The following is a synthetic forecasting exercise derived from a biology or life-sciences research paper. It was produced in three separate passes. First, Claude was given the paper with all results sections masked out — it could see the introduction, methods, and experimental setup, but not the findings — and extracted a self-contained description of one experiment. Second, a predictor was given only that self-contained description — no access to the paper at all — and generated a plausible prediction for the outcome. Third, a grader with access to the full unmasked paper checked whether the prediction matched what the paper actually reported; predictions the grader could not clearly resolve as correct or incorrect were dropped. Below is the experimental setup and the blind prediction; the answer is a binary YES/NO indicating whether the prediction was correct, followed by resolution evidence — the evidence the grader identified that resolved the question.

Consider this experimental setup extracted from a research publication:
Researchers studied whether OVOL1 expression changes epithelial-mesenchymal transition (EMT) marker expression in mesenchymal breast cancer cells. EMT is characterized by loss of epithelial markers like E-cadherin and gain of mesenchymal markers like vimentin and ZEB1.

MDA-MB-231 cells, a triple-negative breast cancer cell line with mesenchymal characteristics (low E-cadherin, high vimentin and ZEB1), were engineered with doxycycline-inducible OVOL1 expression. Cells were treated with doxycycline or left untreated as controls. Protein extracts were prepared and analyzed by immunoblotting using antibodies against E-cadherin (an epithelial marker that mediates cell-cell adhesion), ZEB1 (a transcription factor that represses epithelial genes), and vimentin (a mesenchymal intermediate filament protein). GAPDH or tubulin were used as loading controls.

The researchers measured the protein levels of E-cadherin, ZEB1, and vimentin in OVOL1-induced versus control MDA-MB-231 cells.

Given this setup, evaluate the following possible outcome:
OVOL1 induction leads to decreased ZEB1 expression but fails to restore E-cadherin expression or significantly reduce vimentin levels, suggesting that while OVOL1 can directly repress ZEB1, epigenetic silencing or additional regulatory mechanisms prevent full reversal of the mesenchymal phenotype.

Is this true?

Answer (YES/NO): NO